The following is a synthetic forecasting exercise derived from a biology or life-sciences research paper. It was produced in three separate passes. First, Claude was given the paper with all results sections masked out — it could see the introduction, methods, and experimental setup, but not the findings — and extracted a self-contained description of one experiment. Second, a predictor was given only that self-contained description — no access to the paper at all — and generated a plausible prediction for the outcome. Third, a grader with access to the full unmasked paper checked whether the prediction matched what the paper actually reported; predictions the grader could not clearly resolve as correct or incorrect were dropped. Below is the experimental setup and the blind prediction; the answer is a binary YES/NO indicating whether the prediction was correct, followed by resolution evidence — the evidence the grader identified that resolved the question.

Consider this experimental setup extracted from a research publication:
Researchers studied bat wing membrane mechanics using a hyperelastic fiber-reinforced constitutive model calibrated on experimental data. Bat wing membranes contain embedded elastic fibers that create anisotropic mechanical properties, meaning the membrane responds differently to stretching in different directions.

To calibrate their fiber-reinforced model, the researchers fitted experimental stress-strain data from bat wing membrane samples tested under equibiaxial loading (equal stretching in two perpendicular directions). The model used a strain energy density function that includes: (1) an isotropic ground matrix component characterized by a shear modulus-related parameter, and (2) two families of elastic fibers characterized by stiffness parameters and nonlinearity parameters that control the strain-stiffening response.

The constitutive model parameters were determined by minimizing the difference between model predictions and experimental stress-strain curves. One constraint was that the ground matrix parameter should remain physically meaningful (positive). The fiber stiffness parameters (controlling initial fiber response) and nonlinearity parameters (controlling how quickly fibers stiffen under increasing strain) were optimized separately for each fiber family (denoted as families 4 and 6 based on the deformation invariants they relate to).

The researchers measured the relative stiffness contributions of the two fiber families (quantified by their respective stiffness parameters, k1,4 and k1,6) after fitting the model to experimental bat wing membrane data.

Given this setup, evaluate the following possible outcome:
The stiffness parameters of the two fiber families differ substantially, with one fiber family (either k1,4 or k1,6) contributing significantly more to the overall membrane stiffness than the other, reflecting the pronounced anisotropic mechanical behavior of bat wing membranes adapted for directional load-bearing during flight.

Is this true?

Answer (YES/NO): YES